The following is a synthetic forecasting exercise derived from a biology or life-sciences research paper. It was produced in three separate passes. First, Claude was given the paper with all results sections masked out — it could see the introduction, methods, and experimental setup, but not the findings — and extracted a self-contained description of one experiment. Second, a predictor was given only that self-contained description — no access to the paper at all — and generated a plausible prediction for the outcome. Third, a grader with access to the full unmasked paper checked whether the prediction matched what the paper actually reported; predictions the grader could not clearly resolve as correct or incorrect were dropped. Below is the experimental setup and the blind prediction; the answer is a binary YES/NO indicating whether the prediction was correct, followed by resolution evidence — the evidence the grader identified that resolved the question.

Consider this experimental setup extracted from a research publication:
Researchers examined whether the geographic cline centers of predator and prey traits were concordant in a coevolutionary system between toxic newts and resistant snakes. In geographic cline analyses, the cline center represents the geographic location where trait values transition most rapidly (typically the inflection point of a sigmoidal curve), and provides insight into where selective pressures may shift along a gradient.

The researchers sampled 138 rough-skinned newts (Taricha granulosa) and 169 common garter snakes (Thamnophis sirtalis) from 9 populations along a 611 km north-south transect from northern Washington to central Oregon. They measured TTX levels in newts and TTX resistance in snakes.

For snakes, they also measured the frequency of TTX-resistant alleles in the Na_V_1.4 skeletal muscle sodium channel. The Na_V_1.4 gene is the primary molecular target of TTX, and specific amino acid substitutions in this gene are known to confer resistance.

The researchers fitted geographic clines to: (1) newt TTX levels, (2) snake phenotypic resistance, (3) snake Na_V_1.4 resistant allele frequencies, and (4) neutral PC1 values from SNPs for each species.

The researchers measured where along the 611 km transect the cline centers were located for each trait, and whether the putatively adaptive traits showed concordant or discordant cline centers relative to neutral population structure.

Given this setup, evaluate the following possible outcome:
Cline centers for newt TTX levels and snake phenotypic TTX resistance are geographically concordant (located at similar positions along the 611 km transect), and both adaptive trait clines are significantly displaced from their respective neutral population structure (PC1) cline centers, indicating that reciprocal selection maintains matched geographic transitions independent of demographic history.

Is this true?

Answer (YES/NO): NO